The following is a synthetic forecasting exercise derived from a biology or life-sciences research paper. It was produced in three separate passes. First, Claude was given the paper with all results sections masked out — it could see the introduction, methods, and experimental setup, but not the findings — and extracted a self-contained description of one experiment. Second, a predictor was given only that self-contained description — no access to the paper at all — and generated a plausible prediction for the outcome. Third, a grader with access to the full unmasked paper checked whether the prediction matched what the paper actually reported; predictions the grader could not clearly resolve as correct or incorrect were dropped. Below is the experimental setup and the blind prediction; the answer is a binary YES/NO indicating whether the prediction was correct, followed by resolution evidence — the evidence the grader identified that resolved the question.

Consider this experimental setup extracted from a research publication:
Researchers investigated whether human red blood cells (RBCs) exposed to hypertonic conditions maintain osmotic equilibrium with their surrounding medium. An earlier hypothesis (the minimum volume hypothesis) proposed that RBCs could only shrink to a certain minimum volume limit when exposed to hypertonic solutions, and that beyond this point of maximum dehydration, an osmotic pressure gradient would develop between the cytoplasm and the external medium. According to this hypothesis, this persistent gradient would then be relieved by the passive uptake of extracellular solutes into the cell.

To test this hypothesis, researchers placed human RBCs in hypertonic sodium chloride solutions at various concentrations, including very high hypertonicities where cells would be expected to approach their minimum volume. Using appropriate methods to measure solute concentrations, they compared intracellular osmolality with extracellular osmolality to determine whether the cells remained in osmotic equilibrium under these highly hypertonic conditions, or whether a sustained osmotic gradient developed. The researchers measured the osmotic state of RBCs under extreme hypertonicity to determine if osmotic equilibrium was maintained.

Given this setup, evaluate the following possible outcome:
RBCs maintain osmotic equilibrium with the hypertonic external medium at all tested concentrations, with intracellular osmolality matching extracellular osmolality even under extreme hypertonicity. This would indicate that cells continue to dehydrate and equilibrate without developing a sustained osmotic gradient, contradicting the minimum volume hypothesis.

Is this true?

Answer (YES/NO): YES